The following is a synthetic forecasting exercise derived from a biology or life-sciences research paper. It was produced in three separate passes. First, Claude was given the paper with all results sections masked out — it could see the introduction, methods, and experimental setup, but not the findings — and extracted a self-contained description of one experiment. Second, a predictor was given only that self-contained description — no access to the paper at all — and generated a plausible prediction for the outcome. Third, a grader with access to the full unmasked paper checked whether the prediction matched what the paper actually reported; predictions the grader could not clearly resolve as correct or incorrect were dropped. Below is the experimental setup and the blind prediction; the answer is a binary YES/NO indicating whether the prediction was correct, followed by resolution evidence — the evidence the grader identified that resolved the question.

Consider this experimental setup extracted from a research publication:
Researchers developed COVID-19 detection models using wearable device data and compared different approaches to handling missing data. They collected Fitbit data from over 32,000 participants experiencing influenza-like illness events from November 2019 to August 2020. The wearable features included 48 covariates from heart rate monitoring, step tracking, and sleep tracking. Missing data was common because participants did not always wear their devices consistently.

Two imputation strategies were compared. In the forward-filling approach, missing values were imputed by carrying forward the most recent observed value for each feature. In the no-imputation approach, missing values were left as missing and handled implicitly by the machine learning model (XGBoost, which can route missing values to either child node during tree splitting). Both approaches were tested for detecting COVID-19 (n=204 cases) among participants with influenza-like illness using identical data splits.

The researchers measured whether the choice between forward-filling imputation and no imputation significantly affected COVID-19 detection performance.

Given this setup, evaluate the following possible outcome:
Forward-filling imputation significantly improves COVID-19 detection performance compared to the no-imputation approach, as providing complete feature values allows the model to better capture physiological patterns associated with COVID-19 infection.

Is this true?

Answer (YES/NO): NO